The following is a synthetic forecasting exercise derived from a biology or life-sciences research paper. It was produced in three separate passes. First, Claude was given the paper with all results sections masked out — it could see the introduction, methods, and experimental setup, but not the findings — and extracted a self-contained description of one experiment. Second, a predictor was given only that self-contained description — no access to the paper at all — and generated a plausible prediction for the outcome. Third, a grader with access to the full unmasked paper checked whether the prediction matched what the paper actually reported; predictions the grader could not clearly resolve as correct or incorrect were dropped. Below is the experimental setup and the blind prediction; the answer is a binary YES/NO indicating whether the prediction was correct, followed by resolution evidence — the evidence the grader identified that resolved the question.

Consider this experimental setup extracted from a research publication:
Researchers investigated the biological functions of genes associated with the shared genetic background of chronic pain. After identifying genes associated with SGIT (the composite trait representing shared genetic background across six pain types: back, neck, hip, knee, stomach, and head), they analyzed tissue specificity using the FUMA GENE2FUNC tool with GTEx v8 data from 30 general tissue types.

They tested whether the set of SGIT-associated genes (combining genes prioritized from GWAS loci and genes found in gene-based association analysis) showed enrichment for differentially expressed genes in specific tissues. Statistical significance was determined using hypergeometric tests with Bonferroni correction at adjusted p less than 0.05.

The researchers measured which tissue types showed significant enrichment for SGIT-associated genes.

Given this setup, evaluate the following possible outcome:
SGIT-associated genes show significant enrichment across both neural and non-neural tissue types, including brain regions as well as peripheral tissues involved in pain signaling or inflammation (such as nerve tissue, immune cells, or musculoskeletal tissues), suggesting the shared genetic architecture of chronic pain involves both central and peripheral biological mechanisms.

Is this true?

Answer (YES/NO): NO